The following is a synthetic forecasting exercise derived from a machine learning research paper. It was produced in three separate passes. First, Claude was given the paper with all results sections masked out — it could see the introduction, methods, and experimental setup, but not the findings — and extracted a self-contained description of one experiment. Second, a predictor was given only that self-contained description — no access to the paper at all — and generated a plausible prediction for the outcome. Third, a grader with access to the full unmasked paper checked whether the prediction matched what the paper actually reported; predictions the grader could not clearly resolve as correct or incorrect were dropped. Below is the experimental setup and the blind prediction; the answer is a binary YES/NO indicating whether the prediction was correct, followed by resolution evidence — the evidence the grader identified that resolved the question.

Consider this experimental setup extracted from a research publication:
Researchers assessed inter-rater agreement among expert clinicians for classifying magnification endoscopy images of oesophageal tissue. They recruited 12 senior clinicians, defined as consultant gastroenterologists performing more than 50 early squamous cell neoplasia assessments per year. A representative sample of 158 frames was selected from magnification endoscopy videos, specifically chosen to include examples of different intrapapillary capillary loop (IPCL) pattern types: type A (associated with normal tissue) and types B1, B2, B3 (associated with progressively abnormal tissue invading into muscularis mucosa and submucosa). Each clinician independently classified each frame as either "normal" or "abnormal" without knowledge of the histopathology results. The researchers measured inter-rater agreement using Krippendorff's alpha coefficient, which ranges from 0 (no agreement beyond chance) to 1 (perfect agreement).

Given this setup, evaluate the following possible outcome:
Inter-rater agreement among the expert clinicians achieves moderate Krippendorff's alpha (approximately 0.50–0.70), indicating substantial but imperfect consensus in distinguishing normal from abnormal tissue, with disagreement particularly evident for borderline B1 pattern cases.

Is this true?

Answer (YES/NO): NO